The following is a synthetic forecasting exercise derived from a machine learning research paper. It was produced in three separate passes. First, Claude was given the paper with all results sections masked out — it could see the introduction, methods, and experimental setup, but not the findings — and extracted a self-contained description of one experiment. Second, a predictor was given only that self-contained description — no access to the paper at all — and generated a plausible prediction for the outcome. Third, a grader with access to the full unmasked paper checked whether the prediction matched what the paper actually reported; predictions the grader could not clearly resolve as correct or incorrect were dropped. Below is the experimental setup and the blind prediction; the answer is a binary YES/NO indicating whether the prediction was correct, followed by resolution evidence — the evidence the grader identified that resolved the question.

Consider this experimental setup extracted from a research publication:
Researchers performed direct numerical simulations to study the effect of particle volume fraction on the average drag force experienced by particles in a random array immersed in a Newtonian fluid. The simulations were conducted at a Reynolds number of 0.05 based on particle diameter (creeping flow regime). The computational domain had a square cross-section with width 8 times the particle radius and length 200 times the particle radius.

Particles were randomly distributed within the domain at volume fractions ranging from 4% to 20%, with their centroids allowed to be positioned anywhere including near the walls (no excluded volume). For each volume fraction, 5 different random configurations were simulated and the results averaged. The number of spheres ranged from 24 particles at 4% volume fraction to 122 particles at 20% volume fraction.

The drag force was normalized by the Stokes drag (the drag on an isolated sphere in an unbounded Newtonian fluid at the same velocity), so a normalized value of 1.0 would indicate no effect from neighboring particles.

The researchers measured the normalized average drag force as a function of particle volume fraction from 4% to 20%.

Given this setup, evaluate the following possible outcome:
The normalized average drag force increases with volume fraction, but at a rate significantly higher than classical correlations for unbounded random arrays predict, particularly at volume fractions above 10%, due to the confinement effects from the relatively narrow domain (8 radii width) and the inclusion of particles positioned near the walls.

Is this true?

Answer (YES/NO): NO